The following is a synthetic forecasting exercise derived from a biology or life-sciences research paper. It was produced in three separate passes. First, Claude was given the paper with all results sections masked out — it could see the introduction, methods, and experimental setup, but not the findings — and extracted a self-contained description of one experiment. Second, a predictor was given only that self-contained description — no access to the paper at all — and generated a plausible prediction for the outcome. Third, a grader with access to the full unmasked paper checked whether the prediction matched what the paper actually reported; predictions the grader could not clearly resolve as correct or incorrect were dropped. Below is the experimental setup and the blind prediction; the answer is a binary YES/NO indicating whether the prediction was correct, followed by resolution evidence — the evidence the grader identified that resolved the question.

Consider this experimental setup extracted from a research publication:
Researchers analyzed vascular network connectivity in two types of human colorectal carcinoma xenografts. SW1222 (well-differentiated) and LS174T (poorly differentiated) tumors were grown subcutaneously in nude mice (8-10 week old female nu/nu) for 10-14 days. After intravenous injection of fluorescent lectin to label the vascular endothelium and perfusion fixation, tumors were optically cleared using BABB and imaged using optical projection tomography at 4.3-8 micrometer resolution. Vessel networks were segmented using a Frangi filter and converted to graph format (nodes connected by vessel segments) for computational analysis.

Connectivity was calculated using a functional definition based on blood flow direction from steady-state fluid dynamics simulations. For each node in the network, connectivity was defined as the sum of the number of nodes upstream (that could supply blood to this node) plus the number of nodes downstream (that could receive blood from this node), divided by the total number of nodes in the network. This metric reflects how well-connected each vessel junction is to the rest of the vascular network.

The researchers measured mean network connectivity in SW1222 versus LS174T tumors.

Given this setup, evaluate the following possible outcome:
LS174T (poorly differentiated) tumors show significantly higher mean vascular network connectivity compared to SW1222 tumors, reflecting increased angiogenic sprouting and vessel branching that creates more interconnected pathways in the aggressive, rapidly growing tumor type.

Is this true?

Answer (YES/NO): NO